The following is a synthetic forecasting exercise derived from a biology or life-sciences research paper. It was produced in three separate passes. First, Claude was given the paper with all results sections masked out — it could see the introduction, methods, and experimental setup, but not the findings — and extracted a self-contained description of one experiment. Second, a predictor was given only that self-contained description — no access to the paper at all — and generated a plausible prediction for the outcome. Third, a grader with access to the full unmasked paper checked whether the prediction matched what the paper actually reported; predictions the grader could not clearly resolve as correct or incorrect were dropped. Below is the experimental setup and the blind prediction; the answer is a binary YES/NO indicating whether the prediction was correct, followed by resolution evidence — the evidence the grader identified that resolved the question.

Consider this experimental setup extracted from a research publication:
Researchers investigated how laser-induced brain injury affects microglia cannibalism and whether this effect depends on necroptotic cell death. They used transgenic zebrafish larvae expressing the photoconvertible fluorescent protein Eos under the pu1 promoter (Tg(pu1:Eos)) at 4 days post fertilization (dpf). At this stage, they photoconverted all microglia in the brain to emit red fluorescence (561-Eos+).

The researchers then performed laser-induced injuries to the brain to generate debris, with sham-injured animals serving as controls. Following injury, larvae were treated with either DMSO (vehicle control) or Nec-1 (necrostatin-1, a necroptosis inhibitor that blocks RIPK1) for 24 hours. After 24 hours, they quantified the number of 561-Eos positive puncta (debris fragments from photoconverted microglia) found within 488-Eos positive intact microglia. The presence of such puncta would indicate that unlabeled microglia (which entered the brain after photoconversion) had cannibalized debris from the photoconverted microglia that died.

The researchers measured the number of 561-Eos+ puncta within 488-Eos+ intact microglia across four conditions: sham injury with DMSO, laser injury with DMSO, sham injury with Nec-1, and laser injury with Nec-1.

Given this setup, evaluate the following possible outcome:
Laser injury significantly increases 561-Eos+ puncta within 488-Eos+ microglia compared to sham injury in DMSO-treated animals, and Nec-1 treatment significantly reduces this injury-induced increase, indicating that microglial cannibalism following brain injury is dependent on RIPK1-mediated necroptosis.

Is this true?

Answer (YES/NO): YES